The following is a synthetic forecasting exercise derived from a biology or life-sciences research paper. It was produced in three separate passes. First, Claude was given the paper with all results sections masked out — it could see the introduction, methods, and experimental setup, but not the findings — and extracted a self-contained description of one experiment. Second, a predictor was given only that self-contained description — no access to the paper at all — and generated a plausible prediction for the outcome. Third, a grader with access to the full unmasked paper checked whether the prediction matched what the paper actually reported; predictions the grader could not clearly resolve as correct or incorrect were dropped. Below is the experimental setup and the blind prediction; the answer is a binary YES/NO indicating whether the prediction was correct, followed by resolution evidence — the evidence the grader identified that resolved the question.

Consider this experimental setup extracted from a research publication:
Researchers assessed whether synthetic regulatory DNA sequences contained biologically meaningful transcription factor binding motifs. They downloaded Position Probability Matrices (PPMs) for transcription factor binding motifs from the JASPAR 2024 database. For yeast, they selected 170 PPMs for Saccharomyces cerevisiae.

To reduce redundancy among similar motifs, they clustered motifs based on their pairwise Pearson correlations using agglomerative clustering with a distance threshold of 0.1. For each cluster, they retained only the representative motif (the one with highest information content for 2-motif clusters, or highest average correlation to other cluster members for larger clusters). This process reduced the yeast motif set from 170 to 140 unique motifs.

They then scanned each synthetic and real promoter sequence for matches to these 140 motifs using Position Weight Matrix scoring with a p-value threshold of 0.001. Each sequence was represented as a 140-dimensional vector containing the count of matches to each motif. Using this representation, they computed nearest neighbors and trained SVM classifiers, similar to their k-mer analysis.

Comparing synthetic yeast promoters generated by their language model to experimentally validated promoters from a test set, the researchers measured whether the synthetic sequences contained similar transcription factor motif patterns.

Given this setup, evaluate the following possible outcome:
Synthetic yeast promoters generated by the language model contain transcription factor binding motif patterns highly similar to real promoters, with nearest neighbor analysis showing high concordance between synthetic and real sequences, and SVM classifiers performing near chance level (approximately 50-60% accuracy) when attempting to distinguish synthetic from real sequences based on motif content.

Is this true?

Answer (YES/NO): YES